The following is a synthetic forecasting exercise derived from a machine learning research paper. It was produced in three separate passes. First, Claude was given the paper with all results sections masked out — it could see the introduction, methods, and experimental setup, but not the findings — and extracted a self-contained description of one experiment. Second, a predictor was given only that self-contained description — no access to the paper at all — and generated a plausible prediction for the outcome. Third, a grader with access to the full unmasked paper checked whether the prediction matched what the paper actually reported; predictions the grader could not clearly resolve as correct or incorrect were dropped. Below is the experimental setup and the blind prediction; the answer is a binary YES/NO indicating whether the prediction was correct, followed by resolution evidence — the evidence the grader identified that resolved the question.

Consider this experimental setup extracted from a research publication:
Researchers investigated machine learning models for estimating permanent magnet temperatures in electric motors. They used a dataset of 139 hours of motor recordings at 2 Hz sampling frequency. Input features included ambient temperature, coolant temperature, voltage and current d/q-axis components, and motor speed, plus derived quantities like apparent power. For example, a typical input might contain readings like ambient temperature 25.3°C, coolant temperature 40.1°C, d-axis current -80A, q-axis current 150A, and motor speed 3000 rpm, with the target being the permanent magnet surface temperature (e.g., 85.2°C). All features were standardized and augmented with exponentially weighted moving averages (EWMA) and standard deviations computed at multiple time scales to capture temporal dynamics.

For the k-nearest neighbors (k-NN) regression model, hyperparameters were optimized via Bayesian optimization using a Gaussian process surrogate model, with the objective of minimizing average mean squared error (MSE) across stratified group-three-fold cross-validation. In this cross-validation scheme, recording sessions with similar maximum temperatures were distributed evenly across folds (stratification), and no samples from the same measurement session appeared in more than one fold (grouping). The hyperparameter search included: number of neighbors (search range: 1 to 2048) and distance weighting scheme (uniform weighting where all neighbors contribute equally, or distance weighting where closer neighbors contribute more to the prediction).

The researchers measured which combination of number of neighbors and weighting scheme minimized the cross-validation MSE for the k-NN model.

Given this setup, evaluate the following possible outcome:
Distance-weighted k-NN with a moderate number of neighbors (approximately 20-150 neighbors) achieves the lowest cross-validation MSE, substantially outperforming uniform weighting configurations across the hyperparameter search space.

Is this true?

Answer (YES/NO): NO